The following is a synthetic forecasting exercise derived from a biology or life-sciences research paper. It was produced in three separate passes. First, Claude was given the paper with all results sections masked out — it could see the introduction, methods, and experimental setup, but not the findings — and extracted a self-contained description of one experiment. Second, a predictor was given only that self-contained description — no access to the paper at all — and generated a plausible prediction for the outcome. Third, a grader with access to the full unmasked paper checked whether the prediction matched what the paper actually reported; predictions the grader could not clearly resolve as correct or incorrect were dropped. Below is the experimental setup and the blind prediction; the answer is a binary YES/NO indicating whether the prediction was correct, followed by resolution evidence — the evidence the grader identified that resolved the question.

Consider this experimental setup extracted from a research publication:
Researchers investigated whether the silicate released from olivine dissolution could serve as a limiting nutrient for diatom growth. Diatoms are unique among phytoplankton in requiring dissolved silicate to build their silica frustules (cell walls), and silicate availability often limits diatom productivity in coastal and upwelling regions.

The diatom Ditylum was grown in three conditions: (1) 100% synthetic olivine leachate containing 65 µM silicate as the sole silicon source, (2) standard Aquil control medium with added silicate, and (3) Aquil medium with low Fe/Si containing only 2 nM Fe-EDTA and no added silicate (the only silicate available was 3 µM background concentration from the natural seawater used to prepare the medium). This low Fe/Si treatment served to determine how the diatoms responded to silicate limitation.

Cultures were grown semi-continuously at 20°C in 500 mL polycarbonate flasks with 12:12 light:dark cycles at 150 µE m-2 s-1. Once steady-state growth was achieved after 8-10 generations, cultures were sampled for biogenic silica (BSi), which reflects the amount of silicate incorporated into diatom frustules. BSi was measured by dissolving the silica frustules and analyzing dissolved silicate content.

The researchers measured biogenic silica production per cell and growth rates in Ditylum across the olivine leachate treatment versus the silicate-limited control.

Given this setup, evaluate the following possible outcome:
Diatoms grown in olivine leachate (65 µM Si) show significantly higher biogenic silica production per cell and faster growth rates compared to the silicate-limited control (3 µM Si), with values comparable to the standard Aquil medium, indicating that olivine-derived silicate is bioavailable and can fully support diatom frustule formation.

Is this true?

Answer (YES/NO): NO